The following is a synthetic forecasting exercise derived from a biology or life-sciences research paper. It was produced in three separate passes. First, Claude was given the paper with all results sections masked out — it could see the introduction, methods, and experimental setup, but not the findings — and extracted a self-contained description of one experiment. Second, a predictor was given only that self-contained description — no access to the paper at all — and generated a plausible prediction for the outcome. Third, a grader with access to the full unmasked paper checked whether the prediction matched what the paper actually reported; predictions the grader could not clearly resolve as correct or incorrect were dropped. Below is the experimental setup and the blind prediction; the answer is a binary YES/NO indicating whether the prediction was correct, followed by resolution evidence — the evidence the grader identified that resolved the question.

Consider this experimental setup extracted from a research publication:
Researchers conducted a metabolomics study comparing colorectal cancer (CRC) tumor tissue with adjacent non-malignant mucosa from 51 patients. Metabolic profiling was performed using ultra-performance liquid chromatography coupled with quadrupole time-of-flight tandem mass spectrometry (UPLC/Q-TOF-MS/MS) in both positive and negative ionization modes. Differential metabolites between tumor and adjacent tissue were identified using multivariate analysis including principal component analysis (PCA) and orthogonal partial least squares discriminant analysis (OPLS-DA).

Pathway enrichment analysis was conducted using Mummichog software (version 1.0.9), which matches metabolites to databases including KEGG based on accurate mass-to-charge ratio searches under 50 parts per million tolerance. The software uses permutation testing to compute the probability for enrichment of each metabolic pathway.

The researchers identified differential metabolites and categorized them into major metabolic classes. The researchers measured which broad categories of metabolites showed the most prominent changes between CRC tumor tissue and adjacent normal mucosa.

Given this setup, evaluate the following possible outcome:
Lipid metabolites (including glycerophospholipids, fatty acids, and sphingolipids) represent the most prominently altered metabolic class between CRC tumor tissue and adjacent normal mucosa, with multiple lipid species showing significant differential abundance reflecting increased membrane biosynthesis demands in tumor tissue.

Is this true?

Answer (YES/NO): NO